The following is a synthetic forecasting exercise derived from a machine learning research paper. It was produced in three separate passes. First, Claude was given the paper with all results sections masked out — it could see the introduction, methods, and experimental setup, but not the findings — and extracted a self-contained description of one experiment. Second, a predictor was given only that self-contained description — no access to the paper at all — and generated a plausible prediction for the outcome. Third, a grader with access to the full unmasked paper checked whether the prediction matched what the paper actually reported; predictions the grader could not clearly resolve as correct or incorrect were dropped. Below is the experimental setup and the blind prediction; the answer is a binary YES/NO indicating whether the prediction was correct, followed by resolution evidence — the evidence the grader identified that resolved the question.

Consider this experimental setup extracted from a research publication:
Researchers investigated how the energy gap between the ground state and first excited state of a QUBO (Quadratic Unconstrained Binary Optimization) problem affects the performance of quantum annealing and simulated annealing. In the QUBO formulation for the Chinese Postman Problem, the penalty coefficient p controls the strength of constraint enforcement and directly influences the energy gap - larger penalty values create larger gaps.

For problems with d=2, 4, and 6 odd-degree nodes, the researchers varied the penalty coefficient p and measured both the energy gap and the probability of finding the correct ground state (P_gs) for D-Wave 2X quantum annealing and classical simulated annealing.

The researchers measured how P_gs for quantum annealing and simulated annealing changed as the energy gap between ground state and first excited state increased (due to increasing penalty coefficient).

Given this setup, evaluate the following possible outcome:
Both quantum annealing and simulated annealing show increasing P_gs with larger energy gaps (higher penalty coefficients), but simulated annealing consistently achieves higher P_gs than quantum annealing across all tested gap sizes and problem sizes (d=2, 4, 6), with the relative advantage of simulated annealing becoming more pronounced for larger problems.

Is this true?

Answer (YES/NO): NO